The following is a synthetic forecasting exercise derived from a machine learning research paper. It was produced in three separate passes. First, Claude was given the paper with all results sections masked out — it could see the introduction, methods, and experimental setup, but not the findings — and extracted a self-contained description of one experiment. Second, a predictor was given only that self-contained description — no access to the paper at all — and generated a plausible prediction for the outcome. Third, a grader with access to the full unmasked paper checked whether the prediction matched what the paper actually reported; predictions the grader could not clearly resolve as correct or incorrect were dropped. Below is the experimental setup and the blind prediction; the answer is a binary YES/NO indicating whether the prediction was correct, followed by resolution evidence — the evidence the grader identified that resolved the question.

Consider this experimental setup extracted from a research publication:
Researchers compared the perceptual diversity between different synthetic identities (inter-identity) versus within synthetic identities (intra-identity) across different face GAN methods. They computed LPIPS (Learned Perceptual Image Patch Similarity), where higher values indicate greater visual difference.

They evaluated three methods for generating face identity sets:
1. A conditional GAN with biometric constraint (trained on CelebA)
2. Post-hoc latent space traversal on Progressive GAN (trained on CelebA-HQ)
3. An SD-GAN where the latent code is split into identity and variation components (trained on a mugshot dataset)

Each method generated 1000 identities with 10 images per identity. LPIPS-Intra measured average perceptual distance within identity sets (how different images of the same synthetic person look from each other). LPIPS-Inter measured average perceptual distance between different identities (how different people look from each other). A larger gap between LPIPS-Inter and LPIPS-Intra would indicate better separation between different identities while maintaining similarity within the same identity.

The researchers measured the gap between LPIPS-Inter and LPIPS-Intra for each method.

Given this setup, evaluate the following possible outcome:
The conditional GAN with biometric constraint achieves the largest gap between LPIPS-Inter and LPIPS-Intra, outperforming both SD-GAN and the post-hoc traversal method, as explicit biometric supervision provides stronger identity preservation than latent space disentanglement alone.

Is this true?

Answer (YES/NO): NO